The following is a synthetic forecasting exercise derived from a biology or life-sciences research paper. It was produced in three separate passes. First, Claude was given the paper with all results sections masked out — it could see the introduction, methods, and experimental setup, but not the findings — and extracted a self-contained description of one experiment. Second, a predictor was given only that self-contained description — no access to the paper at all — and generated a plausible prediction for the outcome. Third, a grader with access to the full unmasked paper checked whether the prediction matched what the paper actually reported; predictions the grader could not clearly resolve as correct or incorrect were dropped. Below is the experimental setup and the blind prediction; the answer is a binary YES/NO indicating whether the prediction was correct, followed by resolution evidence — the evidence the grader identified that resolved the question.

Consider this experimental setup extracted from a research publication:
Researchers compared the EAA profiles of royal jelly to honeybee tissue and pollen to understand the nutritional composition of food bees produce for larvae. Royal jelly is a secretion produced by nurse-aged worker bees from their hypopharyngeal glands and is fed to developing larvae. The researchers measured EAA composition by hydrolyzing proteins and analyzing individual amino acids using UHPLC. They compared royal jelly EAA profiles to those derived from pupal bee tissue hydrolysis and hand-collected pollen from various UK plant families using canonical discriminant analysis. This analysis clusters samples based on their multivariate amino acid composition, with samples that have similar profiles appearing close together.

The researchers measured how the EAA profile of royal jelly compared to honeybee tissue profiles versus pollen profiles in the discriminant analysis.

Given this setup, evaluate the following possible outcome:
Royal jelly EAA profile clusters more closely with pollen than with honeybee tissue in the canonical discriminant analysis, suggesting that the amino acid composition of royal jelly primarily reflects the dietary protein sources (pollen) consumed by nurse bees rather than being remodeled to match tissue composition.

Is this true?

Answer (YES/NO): NO